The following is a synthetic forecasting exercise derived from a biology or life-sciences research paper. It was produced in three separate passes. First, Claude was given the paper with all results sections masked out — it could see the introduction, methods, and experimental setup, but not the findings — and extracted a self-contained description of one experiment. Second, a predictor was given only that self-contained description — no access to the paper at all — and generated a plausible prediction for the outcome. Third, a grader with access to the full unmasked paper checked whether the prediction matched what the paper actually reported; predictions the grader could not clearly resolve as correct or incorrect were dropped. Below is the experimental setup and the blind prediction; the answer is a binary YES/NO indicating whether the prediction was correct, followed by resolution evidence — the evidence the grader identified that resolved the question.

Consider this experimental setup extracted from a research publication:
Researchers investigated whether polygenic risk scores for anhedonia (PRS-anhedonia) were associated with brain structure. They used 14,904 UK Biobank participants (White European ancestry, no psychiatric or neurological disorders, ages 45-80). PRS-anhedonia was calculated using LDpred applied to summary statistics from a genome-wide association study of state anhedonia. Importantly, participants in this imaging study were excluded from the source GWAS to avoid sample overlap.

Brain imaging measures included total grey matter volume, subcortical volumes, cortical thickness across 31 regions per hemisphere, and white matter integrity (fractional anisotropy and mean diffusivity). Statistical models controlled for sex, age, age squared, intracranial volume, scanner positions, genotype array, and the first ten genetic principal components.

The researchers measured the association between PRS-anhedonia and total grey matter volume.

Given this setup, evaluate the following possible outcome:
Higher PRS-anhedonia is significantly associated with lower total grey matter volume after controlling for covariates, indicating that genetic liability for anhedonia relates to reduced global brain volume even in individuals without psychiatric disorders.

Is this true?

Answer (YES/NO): YES